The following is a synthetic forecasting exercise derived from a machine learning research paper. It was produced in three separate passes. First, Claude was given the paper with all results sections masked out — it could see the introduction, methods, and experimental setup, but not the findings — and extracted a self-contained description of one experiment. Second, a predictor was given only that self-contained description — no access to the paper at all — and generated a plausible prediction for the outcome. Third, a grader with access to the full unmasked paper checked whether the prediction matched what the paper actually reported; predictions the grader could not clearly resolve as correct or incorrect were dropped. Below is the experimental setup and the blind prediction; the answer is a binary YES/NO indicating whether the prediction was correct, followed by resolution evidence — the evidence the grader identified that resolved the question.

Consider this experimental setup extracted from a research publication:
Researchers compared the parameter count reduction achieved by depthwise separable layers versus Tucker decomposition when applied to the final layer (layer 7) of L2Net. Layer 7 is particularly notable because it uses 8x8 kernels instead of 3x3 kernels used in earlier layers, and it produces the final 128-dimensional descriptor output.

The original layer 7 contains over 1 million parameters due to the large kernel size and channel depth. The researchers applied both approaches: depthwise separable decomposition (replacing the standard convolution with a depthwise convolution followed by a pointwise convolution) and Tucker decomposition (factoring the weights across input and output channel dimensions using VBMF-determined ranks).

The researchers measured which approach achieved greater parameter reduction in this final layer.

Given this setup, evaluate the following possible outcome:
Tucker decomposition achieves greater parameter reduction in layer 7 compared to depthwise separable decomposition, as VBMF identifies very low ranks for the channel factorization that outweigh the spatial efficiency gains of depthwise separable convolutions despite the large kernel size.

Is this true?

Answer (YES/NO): NO